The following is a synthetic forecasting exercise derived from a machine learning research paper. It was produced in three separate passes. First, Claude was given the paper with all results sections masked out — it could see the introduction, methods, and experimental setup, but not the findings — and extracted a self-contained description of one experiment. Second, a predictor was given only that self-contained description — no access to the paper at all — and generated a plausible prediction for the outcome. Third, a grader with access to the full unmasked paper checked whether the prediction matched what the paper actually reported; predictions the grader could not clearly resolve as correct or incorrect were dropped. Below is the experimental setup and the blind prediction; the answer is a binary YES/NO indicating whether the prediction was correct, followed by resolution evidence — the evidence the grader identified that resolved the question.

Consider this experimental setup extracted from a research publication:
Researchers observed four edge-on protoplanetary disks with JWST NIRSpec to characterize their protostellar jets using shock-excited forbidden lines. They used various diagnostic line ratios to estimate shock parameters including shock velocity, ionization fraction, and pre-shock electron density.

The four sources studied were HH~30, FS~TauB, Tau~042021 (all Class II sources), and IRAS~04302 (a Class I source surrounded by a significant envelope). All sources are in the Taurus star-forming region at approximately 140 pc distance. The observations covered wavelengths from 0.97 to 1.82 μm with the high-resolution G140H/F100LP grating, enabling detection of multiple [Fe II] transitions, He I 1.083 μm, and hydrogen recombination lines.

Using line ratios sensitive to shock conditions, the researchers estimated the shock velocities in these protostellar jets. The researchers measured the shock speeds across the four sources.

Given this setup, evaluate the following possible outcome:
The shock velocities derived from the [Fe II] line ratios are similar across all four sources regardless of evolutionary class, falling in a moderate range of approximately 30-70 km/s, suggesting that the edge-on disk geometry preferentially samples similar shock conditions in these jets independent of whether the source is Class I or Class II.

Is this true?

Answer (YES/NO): YES